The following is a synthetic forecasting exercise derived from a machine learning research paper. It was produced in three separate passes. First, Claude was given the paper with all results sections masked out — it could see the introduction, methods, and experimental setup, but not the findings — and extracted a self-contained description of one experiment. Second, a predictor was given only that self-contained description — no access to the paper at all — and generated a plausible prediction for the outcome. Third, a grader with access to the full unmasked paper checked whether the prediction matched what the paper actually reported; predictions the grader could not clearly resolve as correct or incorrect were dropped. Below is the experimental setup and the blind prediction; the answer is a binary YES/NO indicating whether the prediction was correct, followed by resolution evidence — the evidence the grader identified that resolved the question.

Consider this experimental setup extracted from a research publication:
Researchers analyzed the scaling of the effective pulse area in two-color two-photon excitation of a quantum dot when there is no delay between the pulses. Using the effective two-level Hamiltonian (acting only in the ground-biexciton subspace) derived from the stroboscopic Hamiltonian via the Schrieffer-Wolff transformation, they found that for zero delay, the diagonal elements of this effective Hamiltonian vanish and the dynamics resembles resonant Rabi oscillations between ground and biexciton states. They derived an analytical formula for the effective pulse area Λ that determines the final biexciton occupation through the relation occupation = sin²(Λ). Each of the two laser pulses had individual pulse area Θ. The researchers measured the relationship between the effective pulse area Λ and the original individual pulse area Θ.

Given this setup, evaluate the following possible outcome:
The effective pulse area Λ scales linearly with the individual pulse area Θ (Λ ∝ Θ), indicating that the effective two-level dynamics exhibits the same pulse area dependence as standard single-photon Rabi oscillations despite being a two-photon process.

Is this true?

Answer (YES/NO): NO